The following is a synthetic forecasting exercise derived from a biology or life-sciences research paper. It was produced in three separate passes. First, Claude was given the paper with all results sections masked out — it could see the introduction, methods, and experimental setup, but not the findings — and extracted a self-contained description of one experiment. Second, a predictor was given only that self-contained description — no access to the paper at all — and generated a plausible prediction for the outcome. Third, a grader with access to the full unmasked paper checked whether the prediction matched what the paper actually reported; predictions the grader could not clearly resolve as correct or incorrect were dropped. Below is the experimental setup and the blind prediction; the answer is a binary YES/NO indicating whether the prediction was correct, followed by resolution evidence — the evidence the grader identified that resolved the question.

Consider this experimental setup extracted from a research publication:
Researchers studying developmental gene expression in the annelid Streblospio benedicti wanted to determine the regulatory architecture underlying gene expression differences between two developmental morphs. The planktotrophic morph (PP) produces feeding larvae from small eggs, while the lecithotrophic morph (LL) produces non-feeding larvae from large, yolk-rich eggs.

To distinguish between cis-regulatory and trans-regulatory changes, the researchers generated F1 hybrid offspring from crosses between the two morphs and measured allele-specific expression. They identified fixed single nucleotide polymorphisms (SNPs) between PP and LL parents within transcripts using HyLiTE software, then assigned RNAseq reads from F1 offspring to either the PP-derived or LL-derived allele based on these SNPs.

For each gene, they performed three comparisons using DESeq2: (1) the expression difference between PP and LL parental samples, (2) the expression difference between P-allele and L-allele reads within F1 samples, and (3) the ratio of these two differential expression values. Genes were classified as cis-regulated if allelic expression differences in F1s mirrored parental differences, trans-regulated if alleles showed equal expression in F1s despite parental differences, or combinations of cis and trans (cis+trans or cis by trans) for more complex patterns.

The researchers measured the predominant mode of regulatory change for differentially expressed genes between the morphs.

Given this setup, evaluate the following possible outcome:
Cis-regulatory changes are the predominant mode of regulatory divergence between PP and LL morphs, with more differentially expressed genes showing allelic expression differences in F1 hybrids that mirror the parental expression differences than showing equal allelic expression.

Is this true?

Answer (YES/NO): NO